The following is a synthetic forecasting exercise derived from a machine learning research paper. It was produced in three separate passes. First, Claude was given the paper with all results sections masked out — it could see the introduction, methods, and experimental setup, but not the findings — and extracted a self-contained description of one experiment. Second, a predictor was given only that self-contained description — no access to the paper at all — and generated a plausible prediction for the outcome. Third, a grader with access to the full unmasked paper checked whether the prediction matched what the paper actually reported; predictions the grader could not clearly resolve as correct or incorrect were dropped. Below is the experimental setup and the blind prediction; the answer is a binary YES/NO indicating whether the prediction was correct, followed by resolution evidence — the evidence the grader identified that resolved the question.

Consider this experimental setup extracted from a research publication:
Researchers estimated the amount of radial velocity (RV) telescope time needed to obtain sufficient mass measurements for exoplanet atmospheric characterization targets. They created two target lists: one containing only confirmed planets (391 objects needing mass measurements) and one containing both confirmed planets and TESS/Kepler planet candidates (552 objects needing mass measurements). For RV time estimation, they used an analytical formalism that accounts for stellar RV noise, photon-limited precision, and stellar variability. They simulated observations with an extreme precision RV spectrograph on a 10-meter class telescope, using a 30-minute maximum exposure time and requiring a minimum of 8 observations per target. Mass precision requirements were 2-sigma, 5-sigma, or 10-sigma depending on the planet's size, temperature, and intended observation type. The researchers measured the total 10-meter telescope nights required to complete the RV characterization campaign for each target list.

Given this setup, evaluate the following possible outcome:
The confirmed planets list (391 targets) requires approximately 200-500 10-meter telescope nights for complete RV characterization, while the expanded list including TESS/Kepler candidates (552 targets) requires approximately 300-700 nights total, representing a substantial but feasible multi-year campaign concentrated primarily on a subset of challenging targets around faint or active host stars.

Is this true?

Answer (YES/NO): NO